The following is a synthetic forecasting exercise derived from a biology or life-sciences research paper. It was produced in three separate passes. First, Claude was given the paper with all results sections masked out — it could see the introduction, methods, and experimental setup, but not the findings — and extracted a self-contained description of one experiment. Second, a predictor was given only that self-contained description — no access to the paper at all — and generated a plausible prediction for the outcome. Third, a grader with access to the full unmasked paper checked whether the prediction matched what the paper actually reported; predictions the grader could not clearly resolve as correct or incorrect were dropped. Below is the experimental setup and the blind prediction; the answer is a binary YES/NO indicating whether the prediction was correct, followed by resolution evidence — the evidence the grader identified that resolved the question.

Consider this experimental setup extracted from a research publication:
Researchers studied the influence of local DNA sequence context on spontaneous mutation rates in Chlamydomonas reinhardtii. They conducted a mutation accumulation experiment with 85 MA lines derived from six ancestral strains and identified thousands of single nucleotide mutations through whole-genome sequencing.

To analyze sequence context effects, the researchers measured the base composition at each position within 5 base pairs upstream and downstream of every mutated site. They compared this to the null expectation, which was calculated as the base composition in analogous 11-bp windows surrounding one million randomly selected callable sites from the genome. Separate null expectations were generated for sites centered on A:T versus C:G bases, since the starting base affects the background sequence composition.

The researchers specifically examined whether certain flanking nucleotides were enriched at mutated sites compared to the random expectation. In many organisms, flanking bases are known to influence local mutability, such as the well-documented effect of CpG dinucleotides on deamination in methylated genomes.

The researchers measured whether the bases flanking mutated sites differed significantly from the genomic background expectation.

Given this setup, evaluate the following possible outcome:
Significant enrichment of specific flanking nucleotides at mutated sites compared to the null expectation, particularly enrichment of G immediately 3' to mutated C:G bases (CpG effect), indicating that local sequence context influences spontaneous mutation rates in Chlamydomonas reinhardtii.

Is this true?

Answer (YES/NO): NO